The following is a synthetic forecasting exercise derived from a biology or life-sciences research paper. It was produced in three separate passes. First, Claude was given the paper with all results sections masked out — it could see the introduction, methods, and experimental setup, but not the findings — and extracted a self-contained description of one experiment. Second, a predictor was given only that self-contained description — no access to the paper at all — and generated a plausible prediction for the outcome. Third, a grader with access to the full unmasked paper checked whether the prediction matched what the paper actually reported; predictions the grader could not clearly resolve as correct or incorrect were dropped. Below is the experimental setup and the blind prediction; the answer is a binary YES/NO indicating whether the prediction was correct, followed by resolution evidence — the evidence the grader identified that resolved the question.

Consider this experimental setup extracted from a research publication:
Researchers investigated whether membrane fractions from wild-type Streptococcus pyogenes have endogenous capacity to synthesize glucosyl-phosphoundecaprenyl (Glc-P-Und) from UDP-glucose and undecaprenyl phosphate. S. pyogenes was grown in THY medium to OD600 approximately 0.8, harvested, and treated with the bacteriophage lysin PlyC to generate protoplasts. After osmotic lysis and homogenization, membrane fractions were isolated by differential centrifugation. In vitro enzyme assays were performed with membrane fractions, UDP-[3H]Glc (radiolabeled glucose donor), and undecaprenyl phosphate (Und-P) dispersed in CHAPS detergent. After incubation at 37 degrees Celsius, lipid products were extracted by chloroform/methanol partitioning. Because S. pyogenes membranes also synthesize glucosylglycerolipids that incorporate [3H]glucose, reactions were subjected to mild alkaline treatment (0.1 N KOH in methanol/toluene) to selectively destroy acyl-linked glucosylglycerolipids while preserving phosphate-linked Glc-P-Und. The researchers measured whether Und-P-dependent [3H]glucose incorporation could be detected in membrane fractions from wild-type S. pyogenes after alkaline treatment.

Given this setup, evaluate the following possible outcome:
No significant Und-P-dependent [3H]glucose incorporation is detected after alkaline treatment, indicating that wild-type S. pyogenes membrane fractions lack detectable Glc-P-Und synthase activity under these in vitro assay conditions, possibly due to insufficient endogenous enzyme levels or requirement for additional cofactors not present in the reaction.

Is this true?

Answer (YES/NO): NO